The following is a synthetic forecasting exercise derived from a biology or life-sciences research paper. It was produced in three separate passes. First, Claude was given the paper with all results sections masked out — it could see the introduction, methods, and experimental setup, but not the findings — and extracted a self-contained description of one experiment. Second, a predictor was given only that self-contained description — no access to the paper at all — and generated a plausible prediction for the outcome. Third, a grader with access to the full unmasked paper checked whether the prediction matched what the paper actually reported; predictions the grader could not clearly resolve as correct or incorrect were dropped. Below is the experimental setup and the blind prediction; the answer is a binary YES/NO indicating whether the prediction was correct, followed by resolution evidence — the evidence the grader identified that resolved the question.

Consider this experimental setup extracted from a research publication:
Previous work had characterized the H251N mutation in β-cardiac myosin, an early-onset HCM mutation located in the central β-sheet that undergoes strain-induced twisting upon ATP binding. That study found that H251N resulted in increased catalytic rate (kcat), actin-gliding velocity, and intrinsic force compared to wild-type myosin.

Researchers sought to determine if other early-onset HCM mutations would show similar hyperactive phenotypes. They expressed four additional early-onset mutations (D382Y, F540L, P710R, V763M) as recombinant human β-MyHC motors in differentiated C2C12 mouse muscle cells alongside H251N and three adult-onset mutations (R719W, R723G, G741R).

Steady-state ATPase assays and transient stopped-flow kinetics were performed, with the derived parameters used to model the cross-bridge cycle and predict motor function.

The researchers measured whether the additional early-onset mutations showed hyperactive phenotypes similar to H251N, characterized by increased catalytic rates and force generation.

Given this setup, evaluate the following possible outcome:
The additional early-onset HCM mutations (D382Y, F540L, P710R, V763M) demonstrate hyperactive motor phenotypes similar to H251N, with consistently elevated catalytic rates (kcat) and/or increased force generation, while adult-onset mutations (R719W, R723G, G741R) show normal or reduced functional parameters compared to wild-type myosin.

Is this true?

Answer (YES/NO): NO